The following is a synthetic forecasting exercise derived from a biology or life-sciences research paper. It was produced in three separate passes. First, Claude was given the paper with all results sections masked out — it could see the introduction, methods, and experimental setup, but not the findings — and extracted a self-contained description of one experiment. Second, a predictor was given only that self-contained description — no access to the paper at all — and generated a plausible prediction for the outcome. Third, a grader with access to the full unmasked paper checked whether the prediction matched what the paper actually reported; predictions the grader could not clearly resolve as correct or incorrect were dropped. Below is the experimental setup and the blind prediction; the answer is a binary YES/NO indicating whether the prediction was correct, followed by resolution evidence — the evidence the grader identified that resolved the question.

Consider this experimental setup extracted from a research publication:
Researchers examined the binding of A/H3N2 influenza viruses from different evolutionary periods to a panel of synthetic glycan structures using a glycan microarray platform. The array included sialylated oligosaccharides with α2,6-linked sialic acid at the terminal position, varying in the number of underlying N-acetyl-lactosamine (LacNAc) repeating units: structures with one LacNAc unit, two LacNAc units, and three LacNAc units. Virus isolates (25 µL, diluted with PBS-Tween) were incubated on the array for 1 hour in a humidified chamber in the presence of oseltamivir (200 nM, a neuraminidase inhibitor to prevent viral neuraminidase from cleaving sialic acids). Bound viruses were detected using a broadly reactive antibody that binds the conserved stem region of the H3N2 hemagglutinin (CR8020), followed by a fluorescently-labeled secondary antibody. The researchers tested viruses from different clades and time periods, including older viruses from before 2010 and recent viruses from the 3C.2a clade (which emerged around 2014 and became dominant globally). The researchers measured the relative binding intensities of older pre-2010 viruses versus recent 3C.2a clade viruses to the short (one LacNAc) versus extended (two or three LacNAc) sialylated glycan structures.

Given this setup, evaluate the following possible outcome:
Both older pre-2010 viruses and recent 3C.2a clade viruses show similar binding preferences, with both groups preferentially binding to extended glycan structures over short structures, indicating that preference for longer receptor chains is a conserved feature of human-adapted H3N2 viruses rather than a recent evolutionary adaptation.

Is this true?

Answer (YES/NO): NO